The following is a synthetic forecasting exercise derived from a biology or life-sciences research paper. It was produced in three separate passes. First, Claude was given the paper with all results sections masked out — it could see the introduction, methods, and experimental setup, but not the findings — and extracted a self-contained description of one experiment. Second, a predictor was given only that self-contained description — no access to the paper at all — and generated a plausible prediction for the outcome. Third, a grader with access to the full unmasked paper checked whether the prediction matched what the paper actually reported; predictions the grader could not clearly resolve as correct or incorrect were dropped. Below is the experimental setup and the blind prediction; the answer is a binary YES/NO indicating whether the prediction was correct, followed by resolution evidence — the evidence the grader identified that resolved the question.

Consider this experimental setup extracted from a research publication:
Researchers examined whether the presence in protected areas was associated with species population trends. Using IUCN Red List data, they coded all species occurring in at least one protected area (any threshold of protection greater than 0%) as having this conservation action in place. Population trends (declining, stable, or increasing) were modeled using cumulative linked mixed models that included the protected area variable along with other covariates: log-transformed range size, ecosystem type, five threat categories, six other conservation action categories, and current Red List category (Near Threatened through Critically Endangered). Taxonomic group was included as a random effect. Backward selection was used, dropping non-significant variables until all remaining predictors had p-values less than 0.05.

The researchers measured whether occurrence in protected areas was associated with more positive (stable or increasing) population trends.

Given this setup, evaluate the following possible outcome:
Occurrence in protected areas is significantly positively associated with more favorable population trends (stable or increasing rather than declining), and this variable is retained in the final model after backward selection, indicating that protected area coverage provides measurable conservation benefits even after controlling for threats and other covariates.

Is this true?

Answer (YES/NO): NO